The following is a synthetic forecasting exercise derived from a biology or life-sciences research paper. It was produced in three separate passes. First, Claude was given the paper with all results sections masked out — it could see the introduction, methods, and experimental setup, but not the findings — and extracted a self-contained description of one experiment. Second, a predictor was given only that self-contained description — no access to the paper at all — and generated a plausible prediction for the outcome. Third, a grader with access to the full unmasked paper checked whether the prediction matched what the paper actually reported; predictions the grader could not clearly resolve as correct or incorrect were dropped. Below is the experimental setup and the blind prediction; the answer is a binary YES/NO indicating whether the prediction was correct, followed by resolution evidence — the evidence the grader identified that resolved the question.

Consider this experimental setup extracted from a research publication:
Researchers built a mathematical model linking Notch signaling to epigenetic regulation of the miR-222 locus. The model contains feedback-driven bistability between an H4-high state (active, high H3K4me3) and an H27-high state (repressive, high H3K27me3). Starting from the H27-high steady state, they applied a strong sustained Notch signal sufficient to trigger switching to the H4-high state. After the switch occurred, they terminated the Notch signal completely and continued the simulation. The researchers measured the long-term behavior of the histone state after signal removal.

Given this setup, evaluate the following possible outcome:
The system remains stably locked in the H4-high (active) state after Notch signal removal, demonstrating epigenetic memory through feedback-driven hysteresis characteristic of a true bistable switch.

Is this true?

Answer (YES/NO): YES